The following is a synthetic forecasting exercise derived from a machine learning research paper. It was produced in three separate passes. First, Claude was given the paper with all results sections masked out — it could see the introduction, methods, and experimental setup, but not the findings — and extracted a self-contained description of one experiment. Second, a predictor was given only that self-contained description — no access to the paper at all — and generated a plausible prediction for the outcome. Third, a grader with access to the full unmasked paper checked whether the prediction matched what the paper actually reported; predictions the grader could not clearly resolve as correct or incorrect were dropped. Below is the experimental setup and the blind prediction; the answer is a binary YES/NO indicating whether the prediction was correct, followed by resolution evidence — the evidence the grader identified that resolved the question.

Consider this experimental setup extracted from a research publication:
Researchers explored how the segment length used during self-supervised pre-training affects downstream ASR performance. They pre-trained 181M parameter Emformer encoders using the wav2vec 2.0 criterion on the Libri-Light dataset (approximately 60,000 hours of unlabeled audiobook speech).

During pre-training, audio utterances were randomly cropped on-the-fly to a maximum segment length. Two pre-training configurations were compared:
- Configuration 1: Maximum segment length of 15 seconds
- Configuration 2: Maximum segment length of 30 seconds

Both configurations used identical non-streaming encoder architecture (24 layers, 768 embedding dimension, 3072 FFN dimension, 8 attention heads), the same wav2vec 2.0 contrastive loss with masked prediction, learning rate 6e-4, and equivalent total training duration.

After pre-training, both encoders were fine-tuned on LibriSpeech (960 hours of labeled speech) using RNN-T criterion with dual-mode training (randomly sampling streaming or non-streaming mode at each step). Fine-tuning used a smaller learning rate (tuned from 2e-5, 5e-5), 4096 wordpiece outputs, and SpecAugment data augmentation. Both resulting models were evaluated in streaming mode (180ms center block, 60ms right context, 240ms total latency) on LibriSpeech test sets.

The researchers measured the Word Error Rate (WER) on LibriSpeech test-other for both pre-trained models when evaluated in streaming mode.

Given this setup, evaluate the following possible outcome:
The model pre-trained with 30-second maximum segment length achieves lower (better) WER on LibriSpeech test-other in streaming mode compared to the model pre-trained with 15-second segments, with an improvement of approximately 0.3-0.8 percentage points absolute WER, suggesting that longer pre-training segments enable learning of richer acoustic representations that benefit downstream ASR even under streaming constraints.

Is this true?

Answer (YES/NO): YES